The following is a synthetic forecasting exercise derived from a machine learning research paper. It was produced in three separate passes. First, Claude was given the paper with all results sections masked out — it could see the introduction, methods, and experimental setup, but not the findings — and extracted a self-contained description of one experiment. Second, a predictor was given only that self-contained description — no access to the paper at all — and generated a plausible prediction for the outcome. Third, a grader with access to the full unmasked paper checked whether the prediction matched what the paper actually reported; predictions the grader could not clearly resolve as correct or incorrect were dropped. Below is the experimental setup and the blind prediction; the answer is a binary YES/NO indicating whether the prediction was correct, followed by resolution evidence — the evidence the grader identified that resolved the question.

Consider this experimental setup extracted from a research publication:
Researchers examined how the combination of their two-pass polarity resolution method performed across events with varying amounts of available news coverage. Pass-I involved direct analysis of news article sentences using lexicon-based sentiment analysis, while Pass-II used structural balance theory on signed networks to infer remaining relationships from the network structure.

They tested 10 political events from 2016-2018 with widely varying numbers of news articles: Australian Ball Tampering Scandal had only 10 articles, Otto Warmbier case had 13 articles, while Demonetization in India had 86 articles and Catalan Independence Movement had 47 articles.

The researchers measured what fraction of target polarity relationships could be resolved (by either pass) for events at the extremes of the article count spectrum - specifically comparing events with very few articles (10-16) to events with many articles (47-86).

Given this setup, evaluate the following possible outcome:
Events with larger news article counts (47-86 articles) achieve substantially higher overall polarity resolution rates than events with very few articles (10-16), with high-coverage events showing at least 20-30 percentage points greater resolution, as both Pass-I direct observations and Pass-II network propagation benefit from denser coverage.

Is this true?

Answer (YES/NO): NO